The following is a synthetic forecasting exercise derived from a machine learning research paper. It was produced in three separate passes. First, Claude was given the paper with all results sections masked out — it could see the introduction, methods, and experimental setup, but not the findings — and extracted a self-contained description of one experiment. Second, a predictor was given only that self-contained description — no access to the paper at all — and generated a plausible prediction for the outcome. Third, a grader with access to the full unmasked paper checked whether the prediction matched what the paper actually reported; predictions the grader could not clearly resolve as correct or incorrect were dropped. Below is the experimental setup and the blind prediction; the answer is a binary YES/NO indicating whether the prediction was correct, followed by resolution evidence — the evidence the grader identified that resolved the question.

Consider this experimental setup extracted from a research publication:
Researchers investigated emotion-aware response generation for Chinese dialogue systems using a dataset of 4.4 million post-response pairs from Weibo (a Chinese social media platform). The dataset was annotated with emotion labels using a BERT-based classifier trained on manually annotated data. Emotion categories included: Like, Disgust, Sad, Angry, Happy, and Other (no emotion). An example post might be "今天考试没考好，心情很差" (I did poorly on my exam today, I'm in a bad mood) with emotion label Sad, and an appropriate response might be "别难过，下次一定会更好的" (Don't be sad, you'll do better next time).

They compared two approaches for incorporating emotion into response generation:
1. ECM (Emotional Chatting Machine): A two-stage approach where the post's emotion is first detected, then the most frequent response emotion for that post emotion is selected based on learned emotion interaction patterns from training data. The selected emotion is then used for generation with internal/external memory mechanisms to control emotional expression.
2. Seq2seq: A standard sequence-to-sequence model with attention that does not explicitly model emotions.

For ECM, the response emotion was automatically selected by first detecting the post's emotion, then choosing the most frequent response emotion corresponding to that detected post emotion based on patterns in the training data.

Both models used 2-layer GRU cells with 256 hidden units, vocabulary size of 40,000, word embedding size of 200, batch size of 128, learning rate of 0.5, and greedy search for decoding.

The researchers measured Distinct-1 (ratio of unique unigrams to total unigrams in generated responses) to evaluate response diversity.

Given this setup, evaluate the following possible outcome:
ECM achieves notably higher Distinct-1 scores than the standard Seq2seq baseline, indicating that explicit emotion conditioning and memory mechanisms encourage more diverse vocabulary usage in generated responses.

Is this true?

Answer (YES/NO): NO